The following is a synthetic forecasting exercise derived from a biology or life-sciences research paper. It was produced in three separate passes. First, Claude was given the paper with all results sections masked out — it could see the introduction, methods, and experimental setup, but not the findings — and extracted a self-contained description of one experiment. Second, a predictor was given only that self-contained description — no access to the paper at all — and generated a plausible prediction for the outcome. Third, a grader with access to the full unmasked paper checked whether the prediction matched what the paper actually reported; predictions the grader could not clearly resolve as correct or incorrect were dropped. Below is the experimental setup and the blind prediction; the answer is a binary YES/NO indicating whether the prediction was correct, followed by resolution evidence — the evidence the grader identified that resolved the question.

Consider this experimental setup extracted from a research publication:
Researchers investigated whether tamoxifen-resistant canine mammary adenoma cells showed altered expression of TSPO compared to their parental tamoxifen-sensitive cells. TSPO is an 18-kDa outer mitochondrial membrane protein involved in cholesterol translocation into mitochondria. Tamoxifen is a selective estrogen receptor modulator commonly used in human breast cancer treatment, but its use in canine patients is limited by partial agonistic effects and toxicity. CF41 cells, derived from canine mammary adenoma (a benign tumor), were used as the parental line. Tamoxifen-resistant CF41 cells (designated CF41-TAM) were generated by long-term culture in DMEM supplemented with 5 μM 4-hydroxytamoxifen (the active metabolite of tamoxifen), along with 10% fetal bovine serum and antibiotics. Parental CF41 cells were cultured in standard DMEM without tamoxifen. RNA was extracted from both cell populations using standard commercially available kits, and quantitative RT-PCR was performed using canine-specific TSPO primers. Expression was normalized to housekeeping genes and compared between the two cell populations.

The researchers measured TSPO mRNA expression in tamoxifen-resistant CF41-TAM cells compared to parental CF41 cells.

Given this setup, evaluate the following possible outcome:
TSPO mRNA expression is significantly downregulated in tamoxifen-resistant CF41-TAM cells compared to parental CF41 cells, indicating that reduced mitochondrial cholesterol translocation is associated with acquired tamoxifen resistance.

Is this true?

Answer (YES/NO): NO